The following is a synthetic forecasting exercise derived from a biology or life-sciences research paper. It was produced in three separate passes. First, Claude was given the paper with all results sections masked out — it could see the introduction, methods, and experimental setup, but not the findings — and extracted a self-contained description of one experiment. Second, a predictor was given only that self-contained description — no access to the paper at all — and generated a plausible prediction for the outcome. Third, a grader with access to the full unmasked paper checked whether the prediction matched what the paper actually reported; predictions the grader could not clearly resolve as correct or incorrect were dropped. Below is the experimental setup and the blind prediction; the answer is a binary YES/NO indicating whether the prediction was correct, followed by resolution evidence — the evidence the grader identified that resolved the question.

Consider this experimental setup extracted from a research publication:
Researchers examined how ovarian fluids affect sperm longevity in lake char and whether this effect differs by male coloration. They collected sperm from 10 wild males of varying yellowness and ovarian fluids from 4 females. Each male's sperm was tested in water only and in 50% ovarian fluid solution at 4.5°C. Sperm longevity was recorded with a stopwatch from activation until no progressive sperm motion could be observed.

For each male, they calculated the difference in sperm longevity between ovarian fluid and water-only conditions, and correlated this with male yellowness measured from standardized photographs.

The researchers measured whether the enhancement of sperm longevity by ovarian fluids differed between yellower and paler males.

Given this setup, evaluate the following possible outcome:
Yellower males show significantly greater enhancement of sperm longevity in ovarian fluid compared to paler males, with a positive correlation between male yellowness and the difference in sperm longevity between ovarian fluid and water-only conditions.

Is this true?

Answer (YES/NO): NO